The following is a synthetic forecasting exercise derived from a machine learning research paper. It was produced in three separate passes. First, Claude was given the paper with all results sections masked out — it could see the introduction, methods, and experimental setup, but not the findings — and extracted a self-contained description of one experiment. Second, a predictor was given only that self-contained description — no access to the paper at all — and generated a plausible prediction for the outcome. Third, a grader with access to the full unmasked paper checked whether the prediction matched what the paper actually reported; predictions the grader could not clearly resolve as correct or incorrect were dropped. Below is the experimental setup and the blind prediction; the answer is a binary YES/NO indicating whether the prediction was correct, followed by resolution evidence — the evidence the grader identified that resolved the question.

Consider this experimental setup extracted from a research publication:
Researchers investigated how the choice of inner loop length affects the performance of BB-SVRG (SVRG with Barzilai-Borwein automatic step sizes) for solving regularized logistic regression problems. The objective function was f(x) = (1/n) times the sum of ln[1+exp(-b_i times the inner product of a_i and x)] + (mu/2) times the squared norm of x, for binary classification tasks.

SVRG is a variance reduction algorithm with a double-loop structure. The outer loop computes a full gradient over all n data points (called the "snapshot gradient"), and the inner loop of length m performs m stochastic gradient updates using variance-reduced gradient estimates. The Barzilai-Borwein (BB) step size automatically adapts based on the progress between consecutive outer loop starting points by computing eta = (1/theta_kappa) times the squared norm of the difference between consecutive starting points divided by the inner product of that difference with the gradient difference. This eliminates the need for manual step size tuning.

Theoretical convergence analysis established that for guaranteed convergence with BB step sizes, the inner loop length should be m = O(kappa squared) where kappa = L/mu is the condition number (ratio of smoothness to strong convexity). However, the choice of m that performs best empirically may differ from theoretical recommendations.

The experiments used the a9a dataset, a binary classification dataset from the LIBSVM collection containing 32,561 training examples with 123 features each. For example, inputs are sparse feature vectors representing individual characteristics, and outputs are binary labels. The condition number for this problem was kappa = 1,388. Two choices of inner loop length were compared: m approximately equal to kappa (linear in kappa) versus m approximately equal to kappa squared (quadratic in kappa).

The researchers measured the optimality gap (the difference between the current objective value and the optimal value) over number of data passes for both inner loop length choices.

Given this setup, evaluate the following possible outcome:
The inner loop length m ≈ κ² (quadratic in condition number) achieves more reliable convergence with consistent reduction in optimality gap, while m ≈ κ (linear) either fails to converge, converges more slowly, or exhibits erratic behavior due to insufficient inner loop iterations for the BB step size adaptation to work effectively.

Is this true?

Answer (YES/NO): NO